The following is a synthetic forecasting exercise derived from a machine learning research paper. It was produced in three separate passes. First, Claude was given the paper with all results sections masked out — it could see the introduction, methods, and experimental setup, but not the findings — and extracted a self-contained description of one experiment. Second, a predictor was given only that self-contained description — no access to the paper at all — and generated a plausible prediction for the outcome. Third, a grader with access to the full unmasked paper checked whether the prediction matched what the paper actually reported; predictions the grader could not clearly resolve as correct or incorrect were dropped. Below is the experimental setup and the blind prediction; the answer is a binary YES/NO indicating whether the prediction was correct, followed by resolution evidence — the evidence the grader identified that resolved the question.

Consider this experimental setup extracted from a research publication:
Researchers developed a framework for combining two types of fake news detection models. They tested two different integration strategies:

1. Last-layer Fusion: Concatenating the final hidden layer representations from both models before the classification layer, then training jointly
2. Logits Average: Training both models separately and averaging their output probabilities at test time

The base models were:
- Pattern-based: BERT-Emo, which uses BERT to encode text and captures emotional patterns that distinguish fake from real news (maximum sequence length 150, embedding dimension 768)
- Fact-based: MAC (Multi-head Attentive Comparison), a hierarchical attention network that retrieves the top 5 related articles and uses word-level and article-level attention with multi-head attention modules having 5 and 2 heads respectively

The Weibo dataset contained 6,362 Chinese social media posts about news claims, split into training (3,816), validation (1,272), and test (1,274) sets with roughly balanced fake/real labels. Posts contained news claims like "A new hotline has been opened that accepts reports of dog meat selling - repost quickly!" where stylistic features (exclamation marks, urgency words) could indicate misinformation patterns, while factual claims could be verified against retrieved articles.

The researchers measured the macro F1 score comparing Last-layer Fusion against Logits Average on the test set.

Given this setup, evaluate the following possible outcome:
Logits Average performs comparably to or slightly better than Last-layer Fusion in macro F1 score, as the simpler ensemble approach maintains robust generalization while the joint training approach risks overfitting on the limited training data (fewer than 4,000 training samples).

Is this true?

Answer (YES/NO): YES